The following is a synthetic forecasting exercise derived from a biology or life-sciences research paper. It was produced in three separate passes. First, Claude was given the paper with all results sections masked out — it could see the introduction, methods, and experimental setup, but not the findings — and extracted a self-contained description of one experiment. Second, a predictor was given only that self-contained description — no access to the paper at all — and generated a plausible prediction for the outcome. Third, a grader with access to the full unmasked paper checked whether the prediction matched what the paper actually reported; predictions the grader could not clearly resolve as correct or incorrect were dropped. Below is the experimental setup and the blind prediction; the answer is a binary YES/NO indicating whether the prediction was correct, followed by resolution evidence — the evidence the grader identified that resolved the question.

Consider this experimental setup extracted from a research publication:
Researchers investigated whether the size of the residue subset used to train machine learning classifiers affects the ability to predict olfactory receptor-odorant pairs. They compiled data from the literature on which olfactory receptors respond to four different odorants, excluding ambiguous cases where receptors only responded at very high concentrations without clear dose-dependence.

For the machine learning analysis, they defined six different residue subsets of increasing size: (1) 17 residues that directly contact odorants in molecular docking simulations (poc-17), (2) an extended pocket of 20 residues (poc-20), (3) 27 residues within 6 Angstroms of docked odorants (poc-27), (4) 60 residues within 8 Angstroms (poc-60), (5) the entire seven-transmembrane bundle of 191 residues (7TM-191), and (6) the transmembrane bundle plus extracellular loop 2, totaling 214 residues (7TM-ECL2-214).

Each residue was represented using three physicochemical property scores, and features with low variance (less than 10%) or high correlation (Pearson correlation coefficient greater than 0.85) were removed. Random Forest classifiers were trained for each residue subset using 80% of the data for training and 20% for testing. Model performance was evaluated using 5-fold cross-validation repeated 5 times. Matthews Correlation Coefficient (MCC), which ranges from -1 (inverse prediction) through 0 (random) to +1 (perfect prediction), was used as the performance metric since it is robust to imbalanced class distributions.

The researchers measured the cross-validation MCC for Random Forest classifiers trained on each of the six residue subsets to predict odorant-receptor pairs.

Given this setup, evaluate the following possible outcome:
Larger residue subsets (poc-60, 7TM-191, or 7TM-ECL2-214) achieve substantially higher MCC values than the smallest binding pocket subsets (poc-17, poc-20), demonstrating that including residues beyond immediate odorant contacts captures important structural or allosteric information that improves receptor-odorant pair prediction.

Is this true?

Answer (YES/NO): NO